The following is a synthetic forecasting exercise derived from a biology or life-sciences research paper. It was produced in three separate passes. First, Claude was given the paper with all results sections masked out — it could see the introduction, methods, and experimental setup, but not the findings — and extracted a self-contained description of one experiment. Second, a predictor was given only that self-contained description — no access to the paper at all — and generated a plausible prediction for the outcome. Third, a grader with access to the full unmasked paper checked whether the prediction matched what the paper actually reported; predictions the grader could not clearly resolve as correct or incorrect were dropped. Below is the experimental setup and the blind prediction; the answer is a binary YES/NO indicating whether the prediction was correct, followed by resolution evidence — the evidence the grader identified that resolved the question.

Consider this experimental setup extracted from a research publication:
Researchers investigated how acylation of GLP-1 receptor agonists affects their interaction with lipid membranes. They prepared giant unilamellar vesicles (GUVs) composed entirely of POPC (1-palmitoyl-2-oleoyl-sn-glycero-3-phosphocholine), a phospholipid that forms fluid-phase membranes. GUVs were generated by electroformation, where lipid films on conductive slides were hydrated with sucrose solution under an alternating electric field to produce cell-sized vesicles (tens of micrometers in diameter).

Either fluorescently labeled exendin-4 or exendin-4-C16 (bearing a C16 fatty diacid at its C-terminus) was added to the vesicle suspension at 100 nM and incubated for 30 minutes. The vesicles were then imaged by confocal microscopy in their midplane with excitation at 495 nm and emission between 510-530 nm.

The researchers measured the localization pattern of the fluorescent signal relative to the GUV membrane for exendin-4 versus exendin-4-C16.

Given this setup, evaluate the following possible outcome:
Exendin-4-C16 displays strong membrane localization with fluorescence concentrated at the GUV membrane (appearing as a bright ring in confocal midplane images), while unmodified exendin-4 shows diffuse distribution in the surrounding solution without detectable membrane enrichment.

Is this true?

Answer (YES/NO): YES